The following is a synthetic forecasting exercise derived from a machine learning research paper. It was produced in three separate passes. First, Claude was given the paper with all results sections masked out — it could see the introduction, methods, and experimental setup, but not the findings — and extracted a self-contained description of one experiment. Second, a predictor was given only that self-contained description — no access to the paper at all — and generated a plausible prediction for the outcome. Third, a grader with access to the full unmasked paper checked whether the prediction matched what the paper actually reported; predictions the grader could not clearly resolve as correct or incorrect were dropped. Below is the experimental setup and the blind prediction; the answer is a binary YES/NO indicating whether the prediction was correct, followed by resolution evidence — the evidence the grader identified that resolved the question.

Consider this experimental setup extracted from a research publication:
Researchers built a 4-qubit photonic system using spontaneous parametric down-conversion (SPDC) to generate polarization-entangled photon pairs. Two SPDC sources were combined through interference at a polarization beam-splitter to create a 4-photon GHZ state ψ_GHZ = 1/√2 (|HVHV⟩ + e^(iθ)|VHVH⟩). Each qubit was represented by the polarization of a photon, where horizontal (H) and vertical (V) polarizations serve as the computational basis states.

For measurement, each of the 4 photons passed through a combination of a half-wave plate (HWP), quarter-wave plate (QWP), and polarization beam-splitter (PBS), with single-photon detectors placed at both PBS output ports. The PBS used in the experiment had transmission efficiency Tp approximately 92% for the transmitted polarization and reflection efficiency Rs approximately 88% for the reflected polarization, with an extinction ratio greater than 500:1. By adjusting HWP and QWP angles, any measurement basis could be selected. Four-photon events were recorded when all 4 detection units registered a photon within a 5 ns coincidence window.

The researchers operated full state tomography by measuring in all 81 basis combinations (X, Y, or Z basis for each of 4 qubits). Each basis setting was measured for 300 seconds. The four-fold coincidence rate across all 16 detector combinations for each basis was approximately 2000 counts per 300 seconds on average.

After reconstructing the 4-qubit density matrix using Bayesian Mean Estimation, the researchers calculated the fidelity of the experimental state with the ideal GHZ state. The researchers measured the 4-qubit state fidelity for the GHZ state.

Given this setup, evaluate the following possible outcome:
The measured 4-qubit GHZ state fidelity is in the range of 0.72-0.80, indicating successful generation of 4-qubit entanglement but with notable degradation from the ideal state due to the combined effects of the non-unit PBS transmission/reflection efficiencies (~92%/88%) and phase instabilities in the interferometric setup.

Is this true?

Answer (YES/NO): NO